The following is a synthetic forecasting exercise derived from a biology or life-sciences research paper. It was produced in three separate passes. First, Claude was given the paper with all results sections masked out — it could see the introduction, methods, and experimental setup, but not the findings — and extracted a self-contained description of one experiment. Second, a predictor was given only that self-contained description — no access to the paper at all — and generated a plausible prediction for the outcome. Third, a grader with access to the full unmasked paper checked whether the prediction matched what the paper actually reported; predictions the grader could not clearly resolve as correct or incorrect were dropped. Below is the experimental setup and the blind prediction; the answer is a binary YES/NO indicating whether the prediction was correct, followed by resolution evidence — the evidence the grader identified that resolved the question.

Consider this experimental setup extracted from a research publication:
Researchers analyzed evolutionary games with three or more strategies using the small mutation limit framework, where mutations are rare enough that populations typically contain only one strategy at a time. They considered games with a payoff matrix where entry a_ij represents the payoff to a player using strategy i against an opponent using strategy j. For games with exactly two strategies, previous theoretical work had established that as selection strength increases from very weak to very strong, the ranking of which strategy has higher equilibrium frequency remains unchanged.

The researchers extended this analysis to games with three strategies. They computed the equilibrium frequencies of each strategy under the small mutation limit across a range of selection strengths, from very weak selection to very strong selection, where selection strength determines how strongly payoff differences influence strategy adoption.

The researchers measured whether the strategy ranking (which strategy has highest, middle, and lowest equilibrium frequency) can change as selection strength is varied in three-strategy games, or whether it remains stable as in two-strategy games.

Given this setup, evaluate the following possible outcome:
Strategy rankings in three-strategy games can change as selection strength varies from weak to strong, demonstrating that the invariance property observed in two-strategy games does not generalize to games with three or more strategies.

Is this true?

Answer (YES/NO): YES